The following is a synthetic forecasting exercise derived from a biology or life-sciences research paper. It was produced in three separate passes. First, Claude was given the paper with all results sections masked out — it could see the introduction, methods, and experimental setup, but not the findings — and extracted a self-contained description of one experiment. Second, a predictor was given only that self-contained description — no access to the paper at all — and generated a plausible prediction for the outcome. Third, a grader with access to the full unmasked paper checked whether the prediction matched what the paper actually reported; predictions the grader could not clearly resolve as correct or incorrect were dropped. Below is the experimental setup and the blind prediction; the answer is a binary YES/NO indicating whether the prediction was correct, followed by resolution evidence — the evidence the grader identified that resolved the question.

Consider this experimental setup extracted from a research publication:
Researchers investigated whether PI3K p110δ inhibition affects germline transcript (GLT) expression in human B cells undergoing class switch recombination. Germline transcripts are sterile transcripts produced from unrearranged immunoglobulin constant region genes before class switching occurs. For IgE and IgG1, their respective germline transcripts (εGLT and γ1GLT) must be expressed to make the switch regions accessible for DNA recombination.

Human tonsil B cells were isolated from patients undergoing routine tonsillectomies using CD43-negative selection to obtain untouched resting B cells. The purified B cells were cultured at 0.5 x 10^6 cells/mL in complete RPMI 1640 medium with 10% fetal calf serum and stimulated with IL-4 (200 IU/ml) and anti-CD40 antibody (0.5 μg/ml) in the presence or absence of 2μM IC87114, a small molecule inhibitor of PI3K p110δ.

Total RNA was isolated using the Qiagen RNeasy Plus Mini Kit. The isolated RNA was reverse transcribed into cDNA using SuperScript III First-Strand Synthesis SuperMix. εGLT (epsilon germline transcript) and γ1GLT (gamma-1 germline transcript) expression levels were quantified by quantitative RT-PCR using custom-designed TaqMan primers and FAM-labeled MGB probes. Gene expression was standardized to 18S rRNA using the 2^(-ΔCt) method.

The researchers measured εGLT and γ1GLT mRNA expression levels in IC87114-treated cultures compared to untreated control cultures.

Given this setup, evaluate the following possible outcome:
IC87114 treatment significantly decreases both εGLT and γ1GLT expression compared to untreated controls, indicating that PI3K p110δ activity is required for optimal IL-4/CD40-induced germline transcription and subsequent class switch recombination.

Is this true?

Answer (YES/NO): NO